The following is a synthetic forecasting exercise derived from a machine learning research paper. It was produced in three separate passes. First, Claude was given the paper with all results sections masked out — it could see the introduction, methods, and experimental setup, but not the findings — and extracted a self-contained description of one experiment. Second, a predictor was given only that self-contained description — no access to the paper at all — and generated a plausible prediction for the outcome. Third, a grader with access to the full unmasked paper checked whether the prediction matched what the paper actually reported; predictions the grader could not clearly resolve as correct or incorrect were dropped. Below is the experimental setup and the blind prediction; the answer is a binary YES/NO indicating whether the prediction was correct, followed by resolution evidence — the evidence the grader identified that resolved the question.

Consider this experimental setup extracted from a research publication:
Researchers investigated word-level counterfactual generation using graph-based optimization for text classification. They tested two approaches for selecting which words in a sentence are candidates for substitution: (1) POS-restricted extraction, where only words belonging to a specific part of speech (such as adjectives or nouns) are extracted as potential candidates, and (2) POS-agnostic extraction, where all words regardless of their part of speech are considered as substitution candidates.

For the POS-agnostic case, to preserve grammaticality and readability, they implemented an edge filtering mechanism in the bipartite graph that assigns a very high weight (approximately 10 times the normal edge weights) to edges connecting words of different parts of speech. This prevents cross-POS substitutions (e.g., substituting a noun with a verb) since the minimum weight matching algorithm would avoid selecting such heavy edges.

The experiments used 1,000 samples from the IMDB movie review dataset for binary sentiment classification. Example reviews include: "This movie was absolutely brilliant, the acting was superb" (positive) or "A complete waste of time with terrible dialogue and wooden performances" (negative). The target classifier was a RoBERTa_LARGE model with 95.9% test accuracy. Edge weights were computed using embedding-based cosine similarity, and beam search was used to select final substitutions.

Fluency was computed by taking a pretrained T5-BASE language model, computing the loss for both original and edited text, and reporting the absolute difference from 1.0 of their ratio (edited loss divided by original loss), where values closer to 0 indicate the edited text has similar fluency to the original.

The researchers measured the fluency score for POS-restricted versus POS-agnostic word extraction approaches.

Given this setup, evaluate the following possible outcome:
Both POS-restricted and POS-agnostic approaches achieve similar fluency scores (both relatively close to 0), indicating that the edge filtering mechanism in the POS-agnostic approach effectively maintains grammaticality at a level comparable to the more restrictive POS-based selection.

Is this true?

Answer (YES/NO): YES